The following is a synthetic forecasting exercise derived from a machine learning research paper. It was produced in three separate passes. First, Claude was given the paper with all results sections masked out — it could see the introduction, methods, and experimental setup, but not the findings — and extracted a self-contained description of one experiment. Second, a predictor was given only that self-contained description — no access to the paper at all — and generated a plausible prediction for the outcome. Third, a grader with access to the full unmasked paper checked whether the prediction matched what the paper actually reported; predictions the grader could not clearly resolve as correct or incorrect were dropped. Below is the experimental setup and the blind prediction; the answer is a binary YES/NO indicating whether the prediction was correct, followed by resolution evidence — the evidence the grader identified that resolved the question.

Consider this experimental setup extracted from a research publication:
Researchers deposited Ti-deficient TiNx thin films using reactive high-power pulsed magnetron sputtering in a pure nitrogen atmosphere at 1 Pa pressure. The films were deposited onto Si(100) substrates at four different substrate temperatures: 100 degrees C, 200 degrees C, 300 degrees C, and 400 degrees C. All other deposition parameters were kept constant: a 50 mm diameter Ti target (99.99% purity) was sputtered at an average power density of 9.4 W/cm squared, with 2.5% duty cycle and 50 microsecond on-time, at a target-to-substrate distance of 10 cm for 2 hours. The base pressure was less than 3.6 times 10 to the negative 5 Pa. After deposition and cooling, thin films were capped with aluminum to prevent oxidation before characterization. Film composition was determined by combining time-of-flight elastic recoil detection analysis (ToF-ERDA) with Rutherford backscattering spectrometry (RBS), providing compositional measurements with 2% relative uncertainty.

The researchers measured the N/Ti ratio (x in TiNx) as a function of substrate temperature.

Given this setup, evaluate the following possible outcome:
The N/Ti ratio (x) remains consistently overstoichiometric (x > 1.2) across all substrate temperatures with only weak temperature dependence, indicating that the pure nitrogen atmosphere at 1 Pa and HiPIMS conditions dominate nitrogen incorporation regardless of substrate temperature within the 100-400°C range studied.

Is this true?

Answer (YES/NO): NO